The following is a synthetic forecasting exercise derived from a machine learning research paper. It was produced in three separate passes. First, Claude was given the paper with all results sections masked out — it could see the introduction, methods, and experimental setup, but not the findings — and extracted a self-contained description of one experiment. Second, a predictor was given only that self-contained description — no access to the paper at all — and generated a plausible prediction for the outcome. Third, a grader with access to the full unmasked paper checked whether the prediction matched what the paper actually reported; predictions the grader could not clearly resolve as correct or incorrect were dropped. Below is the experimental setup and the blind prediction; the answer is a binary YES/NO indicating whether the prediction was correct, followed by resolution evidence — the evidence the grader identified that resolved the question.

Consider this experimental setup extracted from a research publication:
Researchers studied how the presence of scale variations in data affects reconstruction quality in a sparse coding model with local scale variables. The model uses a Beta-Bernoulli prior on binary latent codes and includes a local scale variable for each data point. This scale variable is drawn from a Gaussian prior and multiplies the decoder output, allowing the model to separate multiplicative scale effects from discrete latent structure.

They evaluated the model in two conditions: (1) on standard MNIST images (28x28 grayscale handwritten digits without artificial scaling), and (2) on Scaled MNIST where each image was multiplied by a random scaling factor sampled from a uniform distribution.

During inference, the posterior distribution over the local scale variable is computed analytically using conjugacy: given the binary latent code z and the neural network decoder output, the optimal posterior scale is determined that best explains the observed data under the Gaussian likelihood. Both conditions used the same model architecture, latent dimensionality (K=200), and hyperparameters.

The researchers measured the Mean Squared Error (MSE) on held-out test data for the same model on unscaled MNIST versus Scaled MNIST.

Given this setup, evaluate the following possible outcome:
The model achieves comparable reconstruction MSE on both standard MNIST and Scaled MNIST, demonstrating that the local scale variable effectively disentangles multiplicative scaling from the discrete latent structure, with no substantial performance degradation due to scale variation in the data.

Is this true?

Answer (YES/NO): YES